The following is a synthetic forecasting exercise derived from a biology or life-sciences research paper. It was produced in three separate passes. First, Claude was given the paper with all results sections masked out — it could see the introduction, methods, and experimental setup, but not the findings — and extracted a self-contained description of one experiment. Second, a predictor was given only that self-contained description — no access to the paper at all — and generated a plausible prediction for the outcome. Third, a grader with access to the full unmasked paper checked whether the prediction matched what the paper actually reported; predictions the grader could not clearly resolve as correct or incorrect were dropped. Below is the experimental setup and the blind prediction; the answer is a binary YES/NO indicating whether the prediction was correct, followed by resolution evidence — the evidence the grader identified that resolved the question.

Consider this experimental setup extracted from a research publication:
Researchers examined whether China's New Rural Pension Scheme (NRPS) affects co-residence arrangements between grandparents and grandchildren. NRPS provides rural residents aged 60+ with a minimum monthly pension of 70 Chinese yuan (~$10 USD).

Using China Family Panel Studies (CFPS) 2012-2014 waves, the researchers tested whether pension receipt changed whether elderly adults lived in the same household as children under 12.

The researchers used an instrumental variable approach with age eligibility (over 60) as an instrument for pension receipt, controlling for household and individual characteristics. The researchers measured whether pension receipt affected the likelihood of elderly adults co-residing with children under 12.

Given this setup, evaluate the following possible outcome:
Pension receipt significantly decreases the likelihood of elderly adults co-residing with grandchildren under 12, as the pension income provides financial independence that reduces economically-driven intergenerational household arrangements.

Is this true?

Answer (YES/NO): NO